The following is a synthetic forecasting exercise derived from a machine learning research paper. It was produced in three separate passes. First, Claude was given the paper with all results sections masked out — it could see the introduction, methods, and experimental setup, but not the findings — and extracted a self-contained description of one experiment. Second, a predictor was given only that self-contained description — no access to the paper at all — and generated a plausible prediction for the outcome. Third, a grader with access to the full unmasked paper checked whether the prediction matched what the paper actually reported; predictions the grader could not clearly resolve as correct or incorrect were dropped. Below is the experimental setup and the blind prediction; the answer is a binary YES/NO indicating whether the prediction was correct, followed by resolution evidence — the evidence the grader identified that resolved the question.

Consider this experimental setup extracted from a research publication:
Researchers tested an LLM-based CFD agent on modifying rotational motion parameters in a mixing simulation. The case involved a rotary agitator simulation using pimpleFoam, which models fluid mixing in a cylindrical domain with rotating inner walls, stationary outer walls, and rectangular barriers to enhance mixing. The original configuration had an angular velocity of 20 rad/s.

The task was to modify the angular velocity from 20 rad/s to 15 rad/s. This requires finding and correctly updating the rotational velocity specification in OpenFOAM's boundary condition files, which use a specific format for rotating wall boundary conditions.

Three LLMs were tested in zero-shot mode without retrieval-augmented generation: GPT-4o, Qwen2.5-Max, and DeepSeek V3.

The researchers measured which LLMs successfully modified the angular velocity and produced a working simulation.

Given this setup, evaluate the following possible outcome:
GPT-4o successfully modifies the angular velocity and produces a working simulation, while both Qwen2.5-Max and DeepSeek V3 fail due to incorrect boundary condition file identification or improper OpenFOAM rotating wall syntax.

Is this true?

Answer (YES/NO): YES